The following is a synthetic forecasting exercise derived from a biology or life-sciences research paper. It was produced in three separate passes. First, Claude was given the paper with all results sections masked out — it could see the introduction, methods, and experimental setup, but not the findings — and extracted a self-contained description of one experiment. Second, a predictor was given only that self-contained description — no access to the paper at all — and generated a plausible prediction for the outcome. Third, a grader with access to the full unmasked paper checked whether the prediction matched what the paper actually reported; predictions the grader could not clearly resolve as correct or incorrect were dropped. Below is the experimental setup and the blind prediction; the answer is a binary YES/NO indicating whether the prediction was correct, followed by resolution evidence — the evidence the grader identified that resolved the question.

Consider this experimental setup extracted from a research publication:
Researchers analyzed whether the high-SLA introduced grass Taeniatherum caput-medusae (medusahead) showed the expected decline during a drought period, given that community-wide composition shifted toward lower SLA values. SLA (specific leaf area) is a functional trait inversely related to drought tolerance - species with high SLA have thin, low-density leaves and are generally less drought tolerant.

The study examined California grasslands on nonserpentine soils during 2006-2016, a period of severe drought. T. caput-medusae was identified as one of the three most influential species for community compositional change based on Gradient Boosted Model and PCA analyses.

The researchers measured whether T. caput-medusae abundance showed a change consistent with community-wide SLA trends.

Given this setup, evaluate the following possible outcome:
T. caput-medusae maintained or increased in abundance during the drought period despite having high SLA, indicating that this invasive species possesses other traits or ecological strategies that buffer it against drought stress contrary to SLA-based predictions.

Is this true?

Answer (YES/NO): NO